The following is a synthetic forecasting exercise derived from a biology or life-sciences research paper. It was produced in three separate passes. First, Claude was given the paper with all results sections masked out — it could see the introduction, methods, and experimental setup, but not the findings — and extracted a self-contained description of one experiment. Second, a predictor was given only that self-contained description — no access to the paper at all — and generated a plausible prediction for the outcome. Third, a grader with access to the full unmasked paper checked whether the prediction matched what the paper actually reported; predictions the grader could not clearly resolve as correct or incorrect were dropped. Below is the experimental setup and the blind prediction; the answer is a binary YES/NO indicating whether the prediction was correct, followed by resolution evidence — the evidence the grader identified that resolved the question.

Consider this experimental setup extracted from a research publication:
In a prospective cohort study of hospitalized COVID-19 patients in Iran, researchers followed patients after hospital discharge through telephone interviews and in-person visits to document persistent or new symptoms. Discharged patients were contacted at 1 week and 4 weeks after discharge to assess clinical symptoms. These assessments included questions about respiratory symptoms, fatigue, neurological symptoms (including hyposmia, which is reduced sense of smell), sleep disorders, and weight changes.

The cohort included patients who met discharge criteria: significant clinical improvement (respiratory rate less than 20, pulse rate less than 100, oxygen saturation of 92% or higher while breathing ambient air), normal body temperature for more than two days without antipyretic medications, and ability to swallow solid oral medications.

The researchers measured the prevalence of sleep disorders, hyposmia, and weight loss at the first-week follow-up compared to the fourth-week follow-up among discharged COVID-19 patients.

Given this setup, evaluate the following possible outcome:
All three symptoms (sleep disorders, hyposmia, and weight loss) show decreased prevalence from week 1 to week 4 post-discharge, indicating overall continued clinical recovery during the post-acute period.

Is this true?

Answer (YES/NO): NO